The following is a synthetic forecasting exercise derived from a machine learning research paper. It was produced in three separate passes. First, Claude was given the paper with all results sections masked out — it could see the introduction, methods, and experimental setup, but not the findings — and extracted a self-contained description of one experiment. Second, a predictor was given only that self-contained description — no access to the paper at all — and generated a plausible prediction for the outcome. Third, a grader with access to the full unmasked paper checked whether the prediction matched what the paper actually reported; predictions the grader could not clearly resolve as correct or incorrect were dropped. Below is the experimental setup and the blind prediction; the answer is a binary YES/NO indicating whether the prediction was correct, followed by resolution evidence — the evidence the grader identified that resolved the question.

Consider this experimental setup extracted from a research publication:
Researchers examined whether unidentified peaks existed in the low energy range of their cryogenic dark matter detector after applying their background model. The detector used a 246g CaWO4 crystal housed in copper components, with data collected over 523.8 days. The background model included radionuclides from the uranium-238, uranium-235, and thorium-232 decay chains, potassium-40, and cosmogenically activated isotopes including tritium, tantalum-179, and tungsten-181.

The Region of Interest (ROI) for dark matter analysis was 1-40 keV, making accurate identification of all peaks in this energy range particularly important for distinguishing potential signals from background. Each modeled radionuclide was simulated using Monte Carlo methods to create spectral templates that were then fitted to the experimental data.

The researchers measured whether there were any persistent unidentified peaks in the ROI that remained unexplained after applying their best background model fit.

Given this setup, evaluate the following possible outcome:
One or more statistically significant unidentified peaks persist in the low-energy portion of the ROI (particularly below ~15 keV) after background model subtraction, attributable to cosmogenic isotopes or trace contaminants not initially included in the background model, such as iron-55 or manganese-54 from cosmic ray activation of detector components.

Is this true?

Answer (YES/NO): NO